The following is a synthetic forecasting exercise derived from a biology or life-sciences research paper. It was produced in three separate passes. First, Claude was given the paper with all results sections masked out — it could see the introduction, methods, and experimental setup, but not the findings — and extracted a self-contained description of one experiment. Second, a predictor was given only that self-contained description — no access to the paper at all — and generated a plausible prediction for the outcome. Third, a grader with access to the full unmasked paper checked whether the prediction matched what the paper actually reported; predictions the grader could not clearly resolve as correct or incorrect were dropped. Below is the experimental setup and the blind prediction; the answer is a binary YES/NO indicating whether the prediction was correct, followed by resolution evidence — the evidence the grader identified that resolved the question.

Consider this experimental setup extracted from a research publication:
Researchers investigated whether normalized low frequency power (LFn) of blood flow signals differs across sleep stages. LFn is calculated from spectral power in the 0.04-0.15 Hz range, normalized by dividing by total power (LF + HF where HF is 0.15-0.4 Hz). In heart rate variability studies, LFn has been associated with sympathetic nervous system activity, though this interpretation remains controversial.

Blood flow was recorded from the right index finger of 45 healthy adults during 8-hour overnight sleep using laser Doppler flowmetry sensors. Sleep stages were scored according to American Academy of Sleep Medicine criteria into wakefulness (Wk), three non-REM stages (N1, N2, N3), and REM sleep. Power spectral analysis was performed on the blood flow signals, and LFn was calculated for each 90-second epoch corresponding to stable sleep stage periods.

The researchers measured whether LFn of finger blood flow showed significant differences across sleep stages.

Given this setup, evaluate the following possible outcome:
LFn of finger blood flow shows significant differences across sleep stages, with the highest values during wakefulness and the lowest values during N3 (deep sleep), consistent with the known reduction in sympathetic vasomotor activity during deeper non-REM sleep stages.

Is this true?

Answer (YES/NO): YES